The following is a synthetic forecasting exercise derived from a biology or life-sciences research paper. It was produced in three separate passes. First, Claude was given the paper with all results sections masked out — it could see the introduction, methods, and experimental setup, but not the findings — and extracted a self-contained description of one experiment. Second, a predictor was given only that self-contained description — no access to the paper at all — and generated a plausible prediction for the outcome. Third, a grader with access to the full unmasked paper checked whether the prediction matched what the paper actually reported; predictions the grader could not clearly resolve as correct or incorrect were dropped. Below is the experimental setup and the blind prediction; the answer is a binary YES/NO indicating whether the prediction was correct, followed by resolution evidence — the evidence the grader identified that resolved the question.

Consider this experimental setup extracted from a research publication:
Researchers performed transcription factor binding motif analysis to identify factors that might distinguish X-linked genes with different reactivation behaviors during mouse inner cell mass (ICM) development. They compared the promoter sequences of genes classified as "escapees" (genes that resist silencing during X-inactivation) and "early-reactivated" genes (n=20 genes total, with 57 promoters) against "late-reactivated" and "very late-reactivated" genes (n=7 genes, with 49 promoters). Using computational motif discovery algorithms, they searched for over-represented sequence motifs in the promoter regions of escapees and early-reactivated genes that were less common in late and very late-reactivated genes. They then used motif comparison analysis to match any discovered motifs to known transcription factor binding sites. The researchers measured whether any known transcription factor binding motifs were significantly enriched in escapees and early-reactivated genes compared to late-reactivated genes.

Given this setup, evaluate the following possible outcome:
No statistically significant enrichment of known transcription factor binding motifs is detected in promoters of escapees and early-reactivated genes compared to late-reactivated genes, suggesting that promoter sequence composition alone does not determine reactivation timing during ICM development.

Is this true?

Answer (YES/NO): NO